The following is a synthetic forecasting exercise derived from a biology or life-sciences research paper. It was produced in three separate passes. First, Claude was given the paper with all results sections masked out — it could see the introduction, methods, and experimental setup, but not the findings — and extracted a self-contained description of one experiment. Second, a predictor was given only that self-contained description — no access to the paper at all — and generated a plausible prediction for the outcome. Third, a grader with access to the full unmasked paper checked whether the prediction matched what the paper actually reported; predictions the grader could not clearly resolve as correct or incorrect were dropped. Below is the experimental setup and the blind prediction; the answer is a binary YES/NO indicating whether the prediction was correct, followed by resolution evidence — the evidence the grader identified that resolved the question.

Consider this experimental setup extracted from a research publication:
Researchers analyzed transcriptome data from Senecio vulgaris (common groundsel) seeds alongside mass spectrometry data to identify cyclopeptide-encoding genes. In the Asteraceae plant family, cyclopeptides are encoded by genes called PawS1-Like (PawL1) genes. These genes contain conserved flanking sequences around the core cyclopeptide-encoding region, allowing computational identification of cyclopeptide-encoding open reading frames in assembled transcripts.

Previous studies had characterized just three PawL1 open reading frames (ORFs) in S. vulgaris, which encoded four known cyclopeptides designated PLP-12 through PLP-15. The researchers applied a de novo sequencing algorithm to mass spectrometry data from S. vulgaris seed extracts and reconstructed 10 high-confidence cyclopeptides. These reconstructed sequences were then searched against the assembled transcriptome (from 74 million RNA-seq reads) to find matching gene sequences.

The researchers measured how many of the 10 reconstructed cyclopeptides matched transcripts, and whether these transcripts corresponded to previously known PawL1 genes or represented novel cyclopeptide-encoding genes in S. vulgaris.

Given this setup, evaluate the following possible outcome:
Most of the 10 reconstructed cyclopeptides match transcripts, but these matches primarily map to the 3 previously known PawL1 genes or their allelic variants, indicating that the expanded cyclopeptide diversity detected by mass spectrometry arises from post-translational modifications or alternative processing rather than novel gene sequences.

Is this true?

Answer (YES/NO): NO